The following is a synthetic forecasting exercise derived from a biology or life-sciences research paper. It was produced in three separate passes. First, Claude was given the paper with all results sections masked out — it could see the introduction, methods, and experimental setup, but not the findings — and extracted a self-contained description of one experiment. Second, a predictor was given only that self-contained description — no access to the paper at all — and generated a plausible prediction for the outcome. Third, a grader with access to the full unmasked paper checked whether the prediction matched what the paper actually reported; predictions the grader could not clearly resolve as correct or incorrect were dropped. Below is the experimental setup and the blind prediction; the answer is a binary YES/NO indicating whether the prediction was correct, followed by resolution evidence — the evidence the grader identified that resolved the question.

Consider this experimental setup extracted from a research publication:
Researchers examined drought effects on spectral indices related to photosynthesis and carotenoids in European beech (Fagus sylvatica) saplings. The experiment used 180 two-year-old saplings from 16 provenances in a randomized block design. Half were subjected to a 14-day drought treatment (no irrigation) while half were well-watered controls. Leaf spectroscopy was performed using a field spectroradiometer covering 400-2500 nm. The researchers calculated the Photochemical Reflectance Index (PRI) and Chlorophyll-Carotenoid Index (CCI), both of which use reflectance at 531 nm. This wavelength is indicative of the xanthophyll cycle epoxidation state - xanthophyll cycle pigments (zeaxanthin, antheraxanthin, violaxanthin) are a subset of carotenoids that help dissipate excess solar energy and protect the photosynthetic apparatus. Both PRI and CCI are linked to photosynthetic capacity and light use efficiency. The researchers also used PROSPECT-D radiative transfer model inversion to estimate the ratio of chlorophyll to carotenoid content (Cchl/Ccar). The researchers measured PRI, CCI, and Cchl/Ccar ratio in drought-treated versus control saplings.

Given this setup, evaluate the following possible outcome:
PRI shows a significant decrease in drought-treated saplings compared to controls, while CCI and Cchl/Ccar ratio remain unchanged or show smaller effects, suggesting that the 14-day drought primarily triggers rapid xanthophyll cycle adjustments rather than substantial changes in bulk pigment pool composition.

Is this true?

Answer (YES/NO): NO